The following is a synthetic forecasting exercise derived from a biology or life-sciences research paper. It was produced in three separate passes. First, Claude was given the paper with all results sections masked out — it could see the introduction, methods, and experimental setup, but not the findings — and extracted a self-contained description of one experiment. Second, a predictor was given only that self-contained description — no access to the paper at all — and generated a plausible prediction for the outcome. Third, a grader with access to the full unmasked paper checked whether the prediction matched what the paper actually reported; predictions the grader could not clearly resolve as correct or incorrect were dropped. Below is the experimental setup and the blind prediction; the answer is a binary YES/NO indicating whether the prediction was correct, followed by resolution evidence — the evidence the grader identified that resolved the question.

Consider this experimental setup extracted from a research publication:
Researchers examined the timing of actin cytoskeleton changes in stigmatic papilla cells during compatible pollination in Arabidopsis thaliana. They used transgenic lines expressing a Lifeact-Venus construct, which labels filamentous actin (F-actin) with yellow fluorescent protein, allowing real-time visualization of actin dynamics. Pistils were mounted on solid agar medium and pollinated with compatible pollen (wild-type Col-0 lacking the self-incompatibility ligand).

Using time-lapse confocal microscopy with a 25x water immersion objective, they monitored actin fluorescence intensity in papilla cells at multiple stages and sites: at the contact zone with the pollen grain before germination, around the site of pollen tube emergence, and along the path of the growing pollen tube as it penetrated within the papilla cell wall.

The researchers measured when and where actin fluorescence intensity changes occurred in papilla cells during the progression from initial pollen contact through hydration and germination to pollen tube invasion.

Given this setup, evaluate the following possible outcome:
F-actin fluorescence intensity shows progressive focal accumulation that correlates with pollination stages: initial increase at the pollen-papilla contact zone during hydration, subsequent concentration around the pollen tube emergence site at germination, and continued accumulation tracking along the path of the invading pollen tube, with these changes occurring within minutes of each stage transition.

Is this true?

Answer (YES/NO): NO